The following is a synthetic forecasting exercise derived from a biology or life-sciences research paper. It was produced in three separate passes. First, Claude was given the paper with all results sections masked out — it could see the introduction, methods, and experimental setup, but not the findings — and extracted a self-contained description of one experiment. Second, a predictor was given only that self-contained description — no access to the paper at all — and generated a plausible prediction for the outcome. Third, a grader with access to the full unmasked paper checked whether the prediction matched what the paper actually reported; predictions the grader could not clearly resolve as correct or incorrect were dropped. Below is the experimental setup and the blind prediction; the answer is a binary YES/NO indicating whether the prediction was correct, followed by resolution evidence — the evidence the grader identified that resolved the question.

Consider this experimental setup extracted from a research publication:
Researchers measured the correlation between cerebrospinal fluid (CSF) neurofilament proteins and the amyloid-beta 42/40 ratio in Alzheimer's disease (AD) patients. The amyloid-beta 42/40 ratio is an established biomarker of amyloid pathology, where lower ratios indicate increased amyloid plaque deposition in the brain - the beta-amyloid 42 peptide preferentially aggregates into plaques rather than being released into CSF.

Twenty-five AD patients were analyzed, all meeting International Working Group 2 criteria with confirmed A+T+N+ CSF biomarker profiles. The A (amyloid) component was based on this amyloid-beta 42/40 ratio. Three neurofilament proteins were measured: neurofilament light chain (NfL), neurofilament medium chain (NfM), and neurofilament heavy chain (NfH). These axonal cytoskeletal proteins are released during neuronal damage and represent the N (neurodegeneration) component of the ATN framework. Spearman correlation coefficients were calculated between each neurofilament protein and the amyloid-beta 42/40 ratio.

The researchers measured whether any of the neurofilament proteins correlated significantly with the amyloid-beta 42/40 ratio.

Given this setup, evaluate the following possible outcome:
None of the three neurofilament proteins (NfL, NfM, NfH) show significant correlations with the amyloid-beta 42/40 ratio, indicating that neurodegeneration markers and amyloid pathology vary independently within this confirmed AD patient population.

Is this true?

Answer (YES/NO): YES